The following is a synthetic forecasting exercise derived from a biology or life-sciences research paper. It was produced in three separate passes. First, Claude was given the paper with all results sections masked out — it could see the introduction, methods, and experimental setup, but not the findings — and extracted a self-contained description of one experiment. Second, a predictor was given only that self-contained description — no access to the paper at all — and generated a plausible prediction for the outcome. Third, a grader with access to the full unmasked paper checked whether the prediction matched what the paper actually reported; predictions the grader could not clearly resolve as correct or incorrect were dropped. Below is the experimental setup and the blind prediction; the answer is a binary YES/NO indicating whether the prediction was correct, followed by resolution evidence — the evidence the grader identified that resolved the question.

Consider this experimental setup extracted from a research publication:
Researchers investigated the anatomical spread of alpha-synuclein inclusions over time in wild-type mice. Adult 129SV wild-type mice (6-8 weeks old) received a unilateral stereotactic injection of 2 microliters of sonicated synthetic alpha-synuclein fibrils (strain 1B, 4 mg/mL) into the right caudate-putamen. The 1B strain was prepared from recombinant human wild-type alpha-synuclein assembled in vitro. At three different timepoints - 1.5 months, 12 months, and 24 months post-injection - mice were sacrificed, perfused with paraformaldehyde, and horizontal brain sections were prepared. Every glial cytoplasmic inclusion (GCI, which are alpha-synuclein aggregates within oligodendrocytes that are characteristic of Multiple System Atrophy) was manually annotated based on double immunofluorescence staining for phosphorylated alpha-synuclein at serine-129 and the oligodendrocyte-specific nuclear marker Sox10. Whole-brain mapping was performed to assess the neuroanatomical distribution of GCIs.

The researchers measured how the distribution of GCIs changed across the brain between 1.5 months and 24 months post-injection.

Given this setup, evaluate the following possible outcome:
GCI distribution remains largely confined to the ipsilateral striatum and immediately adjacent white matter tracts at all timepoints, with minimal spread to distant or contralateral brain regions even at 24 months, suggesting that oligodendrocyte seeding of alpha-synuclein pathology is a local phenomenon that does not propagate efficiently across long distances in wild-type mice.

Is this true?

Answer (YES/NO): NO